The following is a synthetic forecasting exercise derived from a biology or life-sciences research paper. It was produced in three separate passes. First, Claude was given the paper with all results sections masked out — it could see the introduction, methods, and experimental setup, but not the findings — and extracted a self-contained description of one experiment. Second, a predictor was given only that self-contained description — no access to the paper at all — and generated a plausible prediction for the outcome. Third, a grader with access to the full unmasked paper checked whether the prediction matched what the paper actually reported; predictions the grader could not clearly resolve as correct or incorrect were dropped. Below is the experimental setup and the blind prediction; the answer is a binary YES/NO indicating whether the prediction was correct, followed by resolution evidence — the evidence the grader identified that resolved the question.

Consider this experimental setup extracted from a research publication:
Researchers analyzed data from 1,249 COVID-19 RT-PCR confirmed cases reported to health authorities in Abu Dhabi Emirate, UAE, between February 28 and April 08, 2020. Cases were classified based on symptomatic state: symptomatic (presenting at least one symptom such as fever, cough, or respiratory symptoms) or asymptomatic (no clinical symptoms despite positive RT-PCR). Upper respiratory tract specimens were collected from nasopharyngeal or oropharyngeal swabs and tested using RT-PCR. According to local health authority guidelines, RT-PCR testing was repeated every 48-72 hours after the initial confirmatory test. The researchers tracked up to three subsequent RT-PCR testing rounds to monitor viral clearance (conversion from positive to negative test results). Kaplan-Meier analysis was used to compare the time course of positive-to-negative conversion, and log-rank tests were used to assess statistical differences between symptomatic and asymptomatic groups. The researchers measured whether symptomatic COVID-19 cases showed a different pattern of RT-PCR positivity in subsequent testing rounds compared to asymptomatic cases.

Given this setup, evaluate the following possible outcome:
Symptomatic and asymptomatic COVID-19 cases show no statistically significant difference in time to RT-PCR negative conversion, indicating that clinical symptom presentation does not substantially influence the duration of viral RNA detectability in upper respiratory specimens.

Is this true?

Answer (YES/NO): NO